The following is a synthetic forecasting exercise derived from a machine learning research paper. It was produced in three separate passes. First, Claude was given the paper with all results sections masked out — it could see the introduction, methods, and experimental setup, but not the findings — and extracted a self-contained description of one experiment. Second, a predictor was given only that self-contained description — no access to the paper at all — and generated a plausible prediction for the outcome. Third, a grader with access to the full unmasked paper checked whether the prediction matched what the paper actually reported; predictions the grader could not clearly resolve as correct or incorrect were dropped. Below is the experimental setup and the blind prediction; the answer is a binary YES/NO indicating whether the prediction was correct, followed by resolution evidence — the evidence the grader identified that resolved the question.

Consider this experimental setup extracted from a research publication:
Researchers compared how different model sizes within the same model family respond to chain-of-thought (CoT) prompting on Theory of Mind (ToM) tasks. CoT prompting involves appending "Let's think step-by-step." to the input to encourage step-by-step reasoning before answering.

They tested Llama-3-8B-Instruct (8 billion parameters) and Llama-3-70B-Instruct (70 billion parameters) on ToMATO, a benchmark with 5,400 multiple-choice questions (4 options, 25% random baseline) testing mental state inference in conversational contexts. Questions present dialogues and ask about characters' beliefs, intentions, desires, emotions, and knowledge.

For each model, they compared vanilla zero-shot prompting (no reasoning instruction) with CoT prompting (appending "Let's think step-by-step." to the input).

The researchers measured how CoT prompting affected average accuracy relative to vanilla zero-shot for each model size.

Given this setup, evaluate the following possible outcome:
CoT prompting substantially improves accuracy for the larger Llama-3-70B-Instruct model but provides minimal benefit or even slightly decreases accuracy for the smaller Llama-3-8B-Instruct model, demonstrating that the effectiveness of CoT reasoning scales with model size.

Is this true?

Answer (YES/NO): NO